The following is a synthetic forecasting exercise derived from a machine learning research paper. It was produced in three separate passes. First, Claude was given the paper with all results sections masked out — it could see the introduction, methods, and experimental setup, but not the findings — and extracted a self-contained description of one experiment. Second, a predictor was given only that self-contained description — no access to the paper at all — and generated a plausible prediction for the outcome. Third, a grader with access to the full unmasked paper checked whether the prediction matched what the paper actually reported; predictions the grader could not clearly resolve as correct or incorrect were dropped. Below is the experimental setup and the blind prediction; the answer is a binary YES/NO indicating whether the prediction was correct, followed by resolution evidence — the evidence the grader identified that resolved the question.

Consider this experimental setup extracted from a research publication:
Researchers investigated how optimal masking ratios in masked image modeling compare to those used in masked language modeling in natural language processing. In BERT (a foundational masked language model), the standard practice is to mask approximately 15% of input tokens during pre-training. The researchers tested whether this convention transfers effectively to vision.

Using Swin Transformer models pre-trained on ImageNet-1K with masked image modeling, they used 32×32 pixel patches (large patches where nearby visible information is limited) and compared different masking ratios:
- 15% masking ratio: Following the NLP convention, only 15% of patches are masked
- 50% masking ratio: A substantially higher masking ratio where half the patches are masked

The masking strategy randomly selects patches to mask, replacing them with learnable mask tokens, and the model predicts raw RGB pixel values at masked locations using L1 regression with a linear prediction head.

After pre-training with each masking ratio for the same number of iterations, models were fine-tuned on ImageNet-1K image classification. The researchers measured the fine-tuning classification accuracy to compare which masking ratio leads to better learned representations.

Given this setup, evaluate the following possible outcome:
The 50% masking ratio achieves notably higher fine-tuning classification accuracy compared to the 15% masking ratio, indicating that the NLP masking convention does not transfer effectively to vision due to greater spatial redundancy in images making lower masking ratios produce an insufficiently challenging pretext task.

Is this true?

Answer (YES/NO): NO